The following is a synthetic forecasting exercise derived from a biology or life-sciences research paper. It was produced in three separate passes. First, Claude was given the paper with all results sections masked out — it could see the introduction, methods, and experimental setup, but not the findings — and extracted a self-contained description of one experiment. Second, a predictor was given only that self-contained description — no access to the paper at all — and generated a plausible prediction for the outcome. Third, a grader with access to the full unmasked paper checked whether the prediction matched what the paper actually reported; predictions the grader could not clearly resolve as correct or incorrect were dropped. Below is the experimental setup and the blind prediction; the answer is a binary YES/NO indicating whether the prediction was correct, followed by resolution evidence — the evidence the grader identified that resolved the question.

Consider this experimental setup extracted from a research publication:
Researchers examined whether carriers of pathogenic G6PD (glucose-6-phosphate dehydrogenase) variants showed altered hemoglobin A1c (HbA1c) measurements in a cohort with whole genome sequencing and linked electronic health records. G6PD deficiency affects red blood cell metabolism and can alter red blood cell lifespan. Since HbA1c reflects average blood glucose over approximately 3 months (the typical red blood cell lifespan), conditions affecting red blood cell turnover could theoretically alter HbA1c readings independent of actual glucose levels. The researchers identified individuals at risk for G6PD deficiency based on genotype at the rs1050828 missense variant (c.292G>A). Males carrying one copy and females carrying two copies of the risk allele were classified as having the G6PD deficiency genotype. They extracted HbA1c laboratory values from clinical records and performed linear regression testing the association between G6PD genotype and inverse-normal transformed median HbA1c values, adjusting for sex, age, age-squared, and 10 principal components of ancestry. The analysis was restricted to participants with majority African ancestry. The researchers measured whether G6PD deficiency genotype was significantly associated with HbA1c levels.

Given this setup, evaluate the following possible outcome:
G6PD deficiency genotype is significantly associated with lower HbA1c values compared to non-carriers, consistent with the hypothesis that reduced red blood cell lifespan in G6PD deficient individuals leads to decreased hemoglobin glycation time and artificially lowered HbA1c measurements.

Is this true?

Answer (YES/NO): YES